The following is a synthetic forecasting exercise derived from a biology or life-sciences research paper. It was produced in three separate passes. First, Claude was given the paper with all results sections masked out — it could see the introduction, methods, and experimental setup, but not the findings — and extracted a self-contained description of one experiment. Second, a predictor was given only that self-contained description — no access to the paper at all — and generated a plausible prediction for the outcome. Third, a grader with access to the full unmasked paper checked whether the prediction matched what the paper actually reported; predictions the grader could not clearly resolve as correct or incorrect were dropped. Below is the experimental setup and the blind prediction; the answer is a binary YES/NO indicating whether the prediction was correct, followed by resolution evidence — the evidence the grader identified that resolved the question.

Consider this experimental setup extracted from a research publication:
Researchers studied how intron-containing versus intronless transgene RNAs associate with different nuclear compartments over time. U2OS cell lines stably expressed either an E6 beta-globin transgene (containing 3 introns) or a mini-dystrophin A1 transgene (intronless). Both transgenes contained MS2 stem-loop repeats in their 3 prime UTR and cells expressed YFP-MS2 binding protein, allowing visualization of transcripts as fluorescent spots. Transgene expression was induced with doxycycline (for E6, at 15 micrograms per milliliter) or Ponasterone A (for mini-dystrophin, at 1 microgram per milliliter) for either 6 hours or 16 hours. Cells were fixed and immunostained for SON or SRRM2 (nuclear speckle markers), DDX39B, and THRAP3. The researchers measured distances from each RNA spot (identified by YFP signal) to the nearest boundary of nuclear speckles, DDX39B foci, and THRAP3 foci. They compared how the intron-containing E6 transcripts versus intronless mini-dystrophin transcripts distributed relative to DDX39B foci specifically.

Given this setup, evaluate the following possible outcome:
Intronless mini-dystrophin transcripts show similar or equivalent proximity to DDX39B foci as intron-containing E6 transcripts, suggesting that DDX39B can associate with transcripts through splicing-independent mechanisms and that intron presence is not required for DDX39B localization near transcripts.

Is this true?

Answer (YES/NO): YES